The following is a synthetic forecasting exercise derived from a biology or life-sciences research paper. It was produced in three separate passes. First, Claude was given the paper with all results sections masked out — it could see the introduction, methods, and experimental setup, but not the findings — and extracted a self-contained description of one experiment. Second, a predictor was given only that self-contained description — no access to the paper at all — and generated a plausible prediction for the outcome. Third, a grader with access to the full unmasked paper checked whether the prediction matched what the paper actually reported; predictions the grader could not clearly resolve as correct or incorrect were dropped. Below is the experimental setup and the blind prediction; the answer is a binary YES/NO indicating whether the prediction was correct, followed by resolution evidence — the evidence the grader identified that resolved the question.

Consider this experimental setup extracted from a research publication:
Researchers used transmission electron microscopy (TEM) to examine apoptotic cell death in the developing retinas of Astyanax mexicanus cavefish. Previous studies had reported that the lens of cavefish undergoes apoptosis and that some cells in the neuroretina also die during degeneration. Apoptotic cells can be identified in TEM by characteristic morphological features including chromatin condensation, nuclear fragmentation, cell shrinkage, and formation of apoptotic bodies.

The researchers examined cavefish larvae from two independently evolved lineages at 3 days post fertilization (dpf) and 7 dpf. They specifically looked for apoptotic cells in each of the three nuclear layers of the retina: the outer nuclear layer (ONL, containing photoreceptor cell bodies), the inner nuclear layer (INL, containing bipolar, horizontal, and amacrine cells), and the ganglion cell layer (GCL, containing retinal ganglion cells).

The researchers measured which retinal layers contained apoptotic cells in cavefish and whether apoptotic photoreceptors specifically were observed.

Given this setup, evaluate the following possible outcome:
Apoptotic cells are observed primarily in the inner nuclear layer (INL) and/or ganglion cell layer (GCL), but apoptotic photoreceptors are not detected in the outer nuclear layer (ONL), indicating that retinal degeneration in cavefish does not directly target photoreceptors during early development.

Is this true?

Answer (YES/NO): NO